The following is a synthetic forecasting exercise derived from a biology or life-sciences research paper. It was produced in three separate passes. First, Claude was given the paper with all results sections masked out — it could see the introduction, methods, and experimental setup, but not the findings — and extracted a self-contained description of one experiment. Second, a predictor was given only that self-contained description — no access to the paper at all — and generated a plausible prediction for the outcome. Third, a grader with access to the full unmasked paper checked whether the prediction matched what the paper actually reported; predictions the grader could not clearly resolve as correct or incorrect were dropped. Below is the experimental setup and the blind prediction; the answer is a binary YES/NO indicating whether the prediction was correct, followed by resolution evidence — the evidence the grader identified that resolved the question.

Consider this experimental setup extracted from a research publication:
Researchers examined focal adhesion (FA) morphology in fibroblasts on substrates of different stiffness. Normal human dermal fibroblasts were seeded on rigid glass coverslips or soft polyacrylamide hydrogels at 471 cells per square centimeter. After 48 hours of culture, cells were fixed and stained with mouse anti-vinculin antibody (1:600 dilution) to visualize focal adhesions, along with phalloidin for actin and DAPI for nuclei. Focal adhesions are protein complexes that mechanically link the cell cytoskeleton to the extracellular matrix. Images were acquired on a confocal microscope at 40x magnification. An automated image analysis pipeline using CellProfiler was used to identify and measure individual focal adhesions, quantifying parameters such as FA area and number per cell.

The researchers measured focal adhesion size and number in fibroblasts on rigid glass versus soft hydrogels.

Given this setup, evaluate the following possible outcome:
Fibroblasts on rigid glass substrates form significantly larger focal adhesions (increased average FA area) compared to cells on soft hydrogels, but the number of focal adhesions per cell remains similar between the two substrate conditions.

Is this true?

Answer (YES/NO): NO